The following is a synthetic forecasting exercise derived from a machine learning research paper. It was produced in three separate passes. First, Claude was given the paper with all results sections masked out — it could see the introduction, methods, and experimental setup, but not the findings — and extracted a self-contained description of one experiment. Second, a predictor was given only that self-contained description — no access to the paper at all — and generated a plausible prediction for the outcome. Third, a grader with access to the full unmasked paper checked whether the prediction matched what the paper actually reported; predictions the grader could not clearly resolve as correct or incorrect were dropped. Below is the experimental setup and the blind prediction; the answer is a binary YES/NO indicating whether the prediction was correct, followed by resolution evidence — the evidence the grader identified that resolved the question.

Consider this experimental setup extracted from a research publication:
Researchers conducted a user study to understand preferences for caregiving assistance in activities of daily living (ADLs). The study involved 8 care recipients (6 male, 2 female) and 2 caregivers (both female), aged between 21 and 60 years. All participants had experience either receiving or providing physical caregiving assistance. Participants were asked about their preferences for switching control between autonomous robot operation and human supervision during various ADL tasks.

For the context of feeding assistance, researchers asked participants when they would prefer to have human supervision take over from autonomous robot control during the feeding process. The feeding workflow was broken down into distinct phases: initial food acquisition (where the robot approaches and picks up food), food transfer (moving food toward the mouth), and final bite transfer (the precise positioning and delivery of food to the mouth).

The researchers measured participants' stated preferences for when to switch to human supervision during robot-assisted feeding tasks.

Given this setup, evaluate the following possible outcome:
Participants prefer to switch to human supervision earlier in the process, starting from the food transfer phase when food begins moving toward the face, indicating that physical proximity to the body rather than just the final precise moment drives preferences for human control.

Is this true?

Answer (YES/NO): NO